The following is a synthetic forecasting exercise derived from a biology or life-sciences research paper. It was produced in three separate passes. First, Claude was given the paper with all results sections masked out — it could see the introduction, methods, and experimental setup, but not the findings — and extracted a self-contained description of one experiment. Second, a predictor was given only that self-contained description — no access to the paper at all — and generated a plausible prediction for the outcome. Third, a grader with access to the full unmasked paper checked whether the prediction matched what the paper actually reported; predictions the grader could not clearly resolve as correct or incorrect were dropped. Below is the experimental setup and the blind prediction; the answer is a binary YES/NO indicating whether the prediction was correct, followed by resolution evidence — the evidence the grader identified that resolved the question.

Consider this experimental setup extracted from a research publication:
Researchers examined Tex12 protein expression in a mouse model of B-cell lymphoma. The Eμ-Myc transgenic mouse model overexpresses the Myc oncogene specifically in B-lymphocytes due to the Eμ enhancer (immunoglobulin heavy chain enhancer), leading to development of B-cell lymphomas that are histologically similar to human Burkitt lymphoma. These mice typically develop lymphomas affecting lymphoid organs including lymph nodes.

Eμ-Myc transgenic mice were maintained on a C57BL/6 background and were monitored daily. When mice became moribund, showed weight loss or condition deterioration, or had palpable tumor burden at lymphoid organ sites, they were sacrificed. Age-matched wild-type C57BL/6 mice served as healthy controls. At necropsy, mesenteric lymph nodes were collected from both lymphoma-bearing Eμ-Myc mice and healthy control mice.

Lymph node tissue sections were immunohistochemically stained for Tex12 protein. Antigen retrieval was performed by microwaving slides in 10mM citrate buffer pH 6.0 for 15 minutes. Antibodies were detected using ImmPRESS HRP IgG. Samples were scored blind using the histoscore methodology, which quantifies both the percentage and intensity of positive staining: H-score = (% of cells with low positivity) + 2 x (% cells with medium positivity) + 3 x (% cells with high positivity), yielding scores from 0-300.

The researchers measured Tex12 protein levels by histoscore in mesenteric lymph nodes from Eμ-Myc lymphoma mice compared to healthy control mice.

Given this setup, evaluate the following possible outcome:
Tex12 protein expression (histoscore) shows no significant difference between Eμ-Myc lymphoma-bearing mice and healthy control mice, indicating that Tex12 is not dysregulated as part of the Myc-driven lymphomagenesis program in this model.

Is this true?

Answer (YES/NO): NO